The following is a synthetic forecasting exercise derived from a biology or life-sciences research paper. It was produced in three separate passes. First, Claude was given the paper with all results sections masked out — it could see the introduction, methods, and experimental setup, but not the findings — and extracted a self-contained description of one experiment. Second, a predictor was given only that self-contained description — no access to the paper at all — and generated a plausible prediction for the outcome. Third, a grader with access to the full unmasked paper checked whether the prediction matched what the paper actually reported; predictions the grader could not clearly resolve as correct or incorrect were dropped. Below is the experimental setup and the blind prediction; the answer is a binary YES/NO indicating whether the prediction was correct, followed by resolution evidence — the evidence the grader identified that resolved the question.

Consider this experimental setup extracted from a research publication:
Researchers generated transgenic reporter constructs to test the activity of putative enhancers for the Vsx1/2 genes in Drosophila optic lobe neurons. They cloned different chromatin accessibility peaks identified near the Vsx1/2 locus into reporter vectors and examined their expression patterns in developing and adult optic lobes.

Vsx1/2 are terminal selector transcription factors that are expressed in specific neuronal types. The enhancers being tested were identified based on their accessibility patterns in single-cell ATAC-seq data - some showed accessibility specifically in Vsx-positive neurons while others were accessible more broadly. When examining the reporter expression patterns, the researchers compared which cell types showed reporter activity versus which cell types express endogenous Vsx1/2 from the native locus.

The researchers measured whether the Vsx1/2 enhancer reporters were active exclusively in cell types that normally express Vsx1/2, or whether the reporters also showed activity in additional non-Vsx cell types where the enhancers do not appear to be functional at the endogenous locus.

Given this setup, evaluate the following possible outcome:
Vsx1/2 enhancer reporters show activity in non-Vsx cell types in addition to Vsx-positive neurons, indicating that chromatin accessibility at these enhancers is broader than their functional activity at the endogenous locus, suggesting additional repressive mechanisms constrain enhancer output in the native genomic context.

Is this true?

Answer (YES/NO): YES